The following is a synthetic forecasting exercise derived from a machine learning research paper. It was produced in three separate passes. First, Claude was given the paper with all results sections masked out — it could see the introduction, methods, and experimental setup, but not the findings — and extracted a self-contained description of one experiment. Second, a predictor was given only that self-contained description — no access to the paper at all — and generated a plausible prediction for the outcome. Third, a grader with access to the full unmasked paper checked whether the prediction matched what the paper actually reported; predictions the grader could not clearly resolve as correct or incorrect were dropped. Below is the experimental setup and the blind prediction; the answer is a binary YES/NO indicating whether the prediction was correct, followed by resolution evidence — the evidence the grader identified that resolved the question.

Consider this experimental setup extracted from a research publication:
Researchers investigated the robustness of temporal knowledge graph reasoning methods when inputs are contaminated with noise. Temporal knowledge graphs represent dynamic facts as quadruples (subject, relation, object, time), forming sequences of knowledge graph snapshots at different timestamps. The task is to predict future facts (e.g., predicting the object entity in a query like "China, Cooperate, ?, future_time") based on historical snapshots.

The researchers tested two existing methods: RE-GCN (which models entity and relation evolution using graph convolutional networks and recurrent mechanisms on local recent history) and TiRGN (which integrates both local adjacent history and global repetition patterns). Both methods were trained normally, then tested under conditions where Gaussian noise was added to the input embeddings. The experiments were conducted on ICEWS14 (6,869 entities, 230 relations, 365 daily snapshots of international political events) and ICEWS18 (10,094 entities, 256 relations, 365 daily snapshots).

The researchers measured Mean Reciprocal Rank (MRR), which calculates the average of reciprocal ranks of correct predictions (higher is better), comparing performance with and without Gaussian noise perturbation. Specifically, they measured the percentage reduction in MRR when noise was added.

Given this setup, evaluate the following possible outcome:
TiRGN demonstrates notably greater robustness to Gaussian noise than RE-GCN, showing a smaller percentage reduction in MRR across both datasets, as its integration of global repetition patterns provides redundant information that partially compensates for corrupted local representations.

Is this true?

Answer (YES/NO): YES